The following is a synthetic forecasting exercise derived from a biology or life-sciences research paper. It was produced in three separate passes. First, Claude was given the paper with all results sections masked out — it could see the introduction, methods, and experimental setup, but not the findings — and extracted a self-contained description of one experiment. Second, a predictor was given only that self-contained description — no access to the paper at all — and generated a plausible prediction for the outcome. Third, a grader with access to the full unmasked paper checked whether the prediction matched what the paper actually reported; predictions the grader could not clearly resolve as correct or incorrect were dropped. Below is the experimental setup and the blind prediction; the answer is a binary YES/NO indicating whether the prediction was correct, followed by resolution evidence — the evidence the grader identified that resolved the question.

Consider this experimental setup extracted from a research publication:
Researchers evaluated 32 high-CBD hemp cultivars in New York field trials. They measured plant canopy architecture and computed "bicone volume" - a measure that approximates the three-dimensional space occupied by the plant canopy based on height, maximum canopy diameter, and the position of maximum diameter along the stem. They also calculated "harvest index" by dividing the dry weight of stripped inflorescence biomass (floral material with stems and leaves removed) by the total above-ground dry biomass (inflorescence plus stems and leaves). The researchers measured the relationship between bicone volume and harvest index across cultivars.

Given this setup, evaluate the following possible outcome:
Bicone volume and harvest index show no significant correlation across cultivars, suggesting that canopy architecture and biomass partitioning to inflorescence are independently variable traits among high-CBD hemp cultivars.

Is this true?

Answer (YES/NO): NO